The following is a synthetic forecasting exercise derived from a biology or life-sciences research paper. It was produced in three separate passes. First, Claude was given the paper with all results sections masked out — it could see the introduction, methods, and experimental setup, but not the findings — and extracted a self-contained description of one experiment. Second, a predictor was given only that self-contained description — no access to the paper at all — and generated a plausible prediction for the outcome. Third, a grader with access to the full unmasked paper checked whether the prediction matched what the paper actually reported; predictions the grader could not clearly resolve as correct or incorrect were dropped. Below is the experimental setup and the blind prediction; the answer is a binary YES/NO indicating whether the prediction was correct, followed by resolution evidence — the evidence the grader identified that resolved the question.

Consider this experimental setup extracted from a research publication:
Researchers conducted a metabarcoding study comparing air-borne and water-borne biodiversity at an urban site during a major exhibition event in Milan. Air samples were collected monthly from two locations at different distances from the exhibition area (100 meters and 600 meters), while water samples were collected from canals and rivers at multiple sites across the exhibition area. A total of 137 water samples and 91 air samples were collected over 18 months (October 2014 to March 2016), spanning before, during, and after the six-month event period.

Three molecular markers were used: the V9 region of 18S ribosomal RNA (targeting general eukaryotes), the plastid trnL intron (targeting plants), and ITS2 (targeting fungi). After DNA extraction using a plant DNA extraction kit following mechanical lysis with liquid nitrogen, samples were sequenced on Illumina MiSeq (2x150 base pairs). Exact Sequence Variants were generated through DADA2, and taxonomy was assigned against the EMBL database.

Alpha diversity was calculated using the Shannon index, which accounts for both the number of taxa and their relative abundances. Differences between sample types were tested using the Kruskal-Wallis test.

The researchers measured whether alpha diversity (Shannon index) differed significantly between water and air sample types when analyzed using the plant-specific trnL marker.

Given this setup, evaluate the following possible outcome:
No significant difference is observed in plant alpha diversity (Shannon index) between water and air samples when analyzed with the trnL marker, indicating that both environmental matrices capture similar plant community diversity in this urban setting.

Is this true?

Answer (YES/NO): NO